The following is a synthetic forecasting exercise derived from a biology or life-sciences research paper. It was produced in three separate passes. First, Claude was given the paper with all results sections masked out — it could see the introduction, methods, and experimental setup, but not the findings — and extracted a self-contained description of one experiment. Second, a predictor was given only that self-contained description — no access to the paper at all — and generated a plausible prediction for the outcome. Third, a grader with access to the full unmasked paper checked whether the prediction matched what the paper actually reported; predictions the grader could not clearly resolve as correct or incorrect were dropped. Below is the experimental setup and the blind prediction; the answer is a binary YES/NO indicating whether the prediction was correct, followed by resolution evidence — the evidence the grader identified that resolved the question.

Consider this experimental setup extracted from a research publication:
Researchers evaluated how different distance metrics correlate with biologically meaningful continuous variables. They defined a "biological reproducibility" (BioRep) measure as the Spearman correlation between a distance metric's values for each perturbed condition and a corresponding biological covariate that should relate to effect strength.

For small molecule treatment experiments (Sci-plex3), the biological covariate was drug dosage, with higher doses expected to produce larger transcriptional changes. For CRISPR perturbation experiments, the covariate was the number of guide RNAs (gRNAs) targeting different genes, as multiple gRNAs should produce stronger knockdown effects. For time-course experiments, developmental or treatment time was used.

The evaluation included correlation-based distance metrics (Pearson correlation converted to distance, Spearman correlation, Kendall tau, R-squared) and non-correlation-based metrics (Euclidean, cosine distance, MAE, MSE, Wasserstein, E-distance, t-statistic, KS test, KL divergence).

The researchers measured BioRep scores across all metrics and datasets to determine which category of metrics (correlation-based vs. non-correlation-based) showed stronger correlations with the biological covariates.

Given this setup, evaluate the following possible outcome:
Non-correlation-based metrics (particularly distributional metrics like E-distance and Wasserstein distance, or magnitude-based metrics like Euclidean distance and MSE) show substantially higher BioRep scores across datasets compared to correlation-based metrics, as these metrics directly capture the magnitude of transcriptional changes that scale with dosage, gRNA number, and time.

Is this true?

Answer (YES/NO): NO